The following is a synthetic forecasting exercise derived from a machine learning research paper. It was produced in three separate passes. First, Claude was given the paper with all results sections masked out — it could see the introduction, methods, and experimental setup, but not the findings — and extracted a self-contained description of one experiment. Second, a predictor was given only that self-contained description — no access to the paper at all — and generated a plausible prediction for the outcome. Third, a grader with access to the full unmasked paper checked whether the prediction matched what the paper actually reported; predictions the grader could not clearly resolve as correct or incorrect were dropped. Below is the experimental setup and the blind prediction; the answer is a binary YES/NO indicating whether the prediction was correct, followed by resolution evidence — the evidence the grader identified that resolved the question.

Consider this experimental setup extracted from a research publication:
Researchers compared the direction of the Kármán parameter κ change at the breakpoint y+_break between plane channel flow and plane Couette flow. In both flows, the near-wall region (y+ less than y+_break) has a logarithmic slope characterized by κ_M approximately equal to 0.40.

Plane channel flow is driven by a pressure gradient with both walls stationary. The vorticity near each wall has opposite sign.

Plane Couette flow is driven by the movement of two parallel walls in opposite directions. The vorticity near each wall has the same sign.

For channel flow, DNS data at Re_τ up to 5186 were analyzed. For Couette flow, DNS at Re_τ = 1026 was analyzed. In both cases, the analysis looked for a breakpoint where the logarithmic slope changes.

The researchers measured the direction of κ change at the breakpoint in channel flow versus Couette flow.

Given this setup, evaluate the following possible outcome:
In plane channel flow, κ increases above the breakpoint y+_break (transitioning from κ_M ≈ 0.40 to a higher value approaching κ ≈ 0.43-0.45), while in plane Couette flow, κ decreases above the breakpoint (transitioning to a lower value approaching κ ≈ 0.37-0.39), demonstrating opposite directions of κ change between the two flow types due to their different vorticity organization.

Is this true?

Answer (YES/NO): NO